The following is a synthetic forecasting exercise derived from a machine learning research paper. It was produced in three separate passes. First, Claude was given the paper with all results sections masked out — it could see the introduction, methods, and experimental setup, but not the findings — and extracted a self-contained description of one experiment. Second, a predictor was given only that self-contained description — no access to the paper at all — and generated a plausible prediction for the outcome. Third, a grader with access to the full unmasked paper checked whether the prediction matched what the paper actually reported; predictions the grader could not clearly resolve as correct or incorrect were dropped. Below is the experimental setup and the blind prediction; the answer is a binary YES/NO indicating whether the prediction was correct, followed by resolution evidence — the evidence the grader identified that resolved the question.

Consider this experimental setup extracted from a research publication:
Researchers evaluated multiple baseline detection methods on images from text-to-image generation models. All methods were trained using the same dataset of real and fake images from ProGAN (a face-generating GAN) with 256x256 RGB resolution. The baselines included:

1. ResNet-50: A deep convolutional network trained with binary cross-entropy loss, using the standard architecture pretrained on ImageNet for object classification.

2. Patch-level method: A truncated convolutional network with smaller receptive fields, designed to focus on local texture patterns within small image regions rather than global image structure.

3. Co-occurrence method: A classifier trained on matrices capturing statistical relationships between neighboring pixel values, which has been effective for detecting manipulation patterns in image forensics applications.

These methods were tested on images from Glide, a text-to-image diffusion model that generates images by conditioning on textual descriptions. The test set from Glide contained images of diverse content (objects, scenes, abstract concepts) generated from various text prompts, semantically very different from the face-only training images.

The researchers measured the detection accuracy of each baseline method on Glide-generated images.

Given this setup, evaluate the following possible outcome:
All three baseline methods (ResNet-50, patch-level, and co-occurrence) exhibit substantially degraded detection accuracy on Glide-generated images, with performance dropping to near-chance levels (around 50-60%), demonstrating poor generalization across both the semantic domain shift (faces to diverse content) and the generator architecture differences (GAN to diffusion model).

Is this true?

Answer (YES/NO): NO